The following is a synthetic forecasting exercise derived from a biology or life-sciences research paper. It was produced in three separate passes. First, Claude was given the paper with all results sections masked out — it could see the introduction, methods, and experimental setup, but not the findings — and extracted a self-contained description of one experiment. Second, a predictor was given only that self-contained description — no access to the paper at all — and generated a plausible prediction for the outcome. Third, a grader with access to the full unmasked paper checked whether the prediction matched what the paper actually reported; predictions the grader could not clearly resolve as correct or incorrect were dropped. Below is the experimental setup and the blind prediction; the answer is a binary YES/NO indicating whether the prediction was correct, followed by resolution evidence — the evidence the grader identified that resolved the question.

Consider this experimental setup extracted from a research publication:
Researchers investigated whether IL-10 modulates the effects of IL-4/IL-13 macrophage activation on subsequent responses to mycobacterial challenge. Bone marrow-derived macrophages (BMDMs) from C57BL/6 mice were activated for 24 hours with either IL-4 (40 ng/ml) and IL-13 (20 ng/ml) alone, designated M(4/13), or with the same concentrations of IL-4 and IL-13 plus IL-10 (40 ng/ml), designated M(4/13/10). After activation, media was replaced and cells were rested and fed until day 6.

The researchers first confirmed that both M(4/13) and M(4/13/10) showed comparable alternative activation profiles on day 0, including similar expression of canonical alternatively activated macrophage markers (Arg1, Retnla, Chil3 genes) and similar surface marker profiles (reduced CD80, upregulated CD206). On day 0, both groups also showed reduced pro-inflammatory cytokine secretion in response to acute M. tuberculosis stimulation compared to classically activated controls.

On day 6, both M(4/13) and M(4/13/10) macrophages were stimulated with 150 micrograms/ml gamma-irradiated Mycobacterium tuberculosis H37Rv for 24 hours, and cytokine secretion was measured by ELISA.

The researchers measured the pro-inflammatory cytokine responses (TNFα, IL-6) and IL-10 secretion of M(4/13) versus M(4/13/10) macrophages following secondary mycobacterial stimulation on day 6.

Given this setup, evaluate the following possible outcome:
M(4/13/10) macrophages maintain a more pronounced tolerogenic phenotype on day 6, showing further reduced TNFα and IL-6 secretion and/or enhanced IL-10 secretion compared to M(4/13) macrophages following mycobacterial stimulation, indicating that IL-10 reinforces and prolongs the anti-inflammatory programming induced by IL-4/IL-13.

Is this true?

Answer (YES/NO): YES